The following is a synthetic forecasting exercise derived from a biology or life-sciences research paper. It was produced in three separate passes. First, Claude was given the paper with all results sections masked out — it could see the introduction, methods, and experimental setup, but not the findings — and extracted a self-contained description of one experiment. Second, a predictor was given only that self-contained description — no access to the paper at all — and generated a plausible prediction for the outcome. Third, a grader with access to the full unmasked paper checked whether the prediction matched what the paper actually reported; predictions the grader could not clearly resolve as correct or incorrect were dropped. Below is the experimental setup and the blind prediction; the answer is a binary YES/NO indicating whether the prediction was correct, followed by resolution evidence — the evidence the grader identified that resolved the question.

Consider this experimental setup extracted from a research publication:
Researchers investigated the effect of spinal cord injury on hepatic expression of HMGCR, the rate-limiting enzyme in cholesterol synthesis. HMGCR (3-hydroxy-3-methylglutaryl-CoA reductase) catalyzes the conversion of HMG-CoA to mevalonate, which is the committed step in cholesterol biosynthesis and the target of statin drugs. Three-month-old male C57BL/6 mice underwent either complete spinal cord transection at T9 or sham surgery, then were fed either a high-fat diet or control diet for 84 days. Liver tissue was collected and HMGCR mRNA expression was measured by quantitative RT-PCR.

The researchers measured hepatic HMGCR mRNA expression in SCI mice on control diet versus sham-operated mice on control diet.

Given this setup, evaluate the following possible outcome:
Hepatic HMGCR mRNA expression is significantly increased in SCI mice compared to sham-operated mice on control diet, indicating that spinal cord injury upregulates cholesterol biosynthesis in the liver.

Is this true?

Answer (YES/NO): YES